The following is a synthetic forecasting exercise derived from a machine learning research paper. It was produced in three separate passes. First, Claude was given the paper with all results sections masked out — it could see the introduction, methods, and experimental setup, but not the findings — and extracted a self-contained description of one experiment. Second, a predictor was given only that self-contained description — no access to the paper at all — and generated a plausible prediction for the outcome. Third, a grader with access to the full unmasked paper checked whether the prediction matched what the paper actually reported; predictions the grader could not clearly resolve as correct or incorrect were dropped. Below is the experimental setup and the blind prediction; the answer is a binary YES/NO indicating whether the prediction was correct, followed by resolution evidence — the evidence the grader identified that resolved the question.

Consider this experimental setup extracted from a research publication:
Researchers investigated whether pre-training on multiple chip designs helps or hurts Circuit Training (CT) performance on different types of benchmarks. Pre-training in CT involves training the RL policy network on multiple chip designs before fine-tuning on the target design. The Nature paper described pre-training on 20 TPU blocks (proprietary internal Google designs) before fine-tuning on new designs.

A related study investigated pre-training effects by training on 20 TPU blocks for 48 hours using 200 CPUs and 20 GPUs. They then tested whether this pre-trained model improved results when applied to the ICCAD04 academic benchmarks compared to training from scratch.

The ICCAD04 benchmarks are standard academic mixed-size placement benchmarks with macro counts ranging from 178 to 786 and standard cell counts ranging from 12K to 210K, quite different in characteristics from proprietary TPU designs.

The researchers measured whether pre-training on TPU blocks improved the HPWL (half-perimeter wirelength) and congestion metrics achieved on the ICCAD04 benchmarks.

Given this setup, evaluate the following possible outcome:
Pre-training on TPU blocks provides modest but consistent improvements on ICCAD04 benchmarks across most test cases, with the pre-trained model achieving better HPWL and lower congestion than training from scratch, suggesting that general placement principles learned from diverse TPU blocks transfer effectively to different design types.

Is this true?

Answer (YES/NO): NO